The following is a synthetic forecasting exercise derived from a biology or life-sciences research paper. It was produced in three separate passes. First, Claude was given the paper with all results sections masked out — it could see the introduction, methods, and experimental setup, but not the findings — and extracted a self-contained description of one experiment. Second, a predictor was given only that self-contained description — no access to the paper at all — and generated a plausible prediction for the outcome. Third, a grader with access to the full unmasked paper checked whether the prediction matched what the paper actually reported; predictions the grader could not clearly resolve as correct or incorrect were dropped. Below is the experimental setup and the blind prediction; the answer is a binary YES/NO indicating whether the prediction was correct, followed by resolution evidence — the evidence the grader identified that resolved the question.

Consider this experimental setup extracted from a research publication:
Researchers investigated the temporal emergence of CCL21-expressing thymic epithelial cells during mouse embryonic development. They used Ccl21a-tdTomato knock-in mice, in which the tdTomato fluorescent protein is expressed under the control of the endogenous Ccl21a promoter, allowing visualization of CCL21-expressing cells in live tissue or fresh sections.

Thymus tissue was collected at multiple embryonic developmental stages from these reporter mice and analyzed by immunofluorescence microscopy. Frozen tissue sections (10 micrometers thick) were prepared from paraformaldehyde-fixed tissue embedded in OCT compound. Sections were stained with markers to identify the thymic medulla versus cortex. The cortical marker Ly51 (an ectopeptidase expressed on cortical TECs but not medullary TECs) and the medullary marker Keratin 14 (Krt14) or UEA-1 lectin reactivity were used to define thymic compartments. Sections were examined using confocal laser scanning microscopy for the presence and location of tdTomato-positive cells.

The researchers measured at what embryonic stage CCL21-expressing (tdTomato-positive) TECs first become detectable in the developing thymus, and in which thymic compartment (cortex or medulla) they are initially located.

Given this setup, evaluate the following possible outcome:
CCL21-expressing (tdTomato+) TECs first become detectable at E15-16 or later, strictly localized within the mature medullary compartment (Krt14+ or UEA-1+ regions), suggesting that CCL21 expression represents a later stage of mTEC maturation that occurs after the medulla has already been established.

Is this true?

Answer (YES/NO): NO